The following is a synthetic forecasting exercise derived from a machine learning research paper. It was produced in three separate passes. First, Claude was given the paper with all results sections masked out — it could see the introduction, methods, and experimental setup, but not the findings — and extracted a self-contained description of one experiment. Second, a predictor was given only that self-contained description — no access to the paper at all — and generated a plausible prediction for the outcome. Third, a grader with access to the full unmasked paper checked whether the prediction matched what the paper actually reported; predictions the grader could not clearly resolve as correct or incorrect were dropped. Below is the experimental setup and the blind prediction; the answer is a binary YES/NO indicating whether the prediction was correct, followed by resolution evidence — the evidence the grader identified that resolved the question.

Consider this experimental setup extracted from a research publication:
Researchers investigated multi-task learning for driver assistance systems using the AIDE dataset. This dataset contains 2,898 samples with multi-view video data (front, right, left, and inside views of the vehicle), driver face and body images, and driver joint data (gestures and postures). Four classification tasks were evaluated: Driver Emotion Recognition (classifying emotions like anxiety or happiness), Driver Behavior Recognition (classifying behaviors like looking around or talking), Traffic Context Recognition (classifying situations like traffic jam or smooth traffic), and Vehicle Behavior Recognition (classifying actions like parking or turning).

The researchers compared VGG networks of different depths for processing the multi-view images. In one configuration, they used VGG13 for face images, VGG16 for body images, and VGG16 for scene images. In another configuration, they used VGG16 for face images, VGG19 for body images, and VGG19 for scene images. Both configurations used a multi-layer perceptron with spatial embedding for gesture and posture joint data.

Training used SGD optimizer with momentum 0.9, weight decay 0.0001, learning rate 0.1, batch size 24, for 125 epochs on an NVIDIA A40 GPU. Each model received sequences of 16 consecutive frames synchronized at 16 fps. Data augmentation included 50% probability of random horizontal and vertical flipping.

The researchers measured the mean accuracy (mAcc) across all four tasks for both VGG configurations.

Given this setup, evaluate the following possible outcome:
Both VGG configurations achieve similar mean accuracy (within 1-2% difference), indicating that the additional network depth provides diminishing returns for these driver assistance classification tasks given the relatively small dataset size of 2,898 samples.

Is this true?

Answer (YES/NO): YES